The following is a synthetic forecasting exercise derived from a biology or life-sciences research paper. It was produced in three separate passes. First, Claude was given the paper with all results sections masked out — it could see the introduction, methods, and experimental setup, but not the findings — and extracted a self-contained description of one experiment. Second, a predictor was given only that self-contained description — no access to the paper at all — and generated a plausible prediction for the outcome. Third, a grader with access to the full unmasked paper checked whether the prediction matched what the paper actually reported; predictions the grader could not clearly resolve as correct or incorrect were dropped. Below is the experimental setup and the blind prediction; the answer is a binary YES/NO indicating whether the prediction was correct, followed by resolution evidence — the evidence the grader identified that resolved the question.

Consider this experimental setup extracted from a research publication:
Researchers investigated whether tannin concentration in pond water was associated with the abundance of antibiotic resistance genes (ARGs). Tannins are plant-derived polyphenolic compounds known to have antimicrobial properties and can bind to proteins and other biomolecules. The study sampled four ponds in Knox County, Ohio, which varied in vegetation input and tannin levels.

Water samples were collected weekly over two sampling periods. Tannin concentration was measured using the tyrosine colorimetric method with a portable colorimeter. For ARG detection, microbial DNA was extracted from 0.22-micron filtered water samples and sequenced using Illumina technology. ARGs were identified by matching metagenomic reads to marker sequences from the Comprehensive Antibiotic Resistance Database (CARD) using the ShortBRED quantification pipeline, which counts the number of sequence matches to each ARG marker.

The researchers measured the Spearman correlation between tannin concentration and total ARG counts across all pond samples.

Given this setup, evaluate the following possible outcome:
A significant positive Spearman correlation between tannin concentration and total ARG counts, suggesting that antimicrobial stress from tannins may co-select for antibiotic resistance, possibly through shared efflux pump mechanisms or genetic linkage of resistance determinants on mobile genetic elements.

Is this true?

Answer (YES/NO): YES